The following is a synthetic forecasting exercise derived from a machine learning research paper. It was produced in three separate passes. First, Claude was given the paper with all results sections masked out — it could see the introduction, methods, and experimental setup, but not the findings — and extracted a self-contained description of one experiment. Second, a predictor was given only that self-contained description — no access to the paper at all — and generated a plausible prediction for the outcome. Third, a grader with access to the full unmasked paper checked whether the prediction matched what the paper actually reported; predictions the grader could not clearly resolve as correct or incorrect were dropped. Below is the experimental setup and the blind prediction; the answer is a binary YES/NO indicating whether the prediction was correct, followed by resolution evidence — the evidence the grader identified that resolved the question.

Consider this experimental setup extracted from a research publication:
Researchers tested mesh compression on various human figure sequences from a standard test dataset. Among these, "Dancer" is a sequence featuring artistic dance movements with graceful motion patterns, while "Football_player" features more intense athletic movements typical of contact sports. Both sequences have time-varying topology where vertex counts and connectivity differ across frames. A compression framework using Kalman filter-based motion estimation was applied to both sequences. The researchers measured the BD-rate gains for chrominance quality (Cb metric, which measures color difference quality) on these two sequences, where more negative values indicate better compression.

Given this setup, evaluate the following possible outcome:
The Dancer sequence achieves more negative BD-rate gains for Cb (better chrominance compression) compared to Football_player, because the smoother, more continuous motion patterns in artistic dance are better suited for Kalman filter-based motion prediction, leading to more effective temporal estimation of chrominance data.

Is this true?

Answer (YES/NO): YES